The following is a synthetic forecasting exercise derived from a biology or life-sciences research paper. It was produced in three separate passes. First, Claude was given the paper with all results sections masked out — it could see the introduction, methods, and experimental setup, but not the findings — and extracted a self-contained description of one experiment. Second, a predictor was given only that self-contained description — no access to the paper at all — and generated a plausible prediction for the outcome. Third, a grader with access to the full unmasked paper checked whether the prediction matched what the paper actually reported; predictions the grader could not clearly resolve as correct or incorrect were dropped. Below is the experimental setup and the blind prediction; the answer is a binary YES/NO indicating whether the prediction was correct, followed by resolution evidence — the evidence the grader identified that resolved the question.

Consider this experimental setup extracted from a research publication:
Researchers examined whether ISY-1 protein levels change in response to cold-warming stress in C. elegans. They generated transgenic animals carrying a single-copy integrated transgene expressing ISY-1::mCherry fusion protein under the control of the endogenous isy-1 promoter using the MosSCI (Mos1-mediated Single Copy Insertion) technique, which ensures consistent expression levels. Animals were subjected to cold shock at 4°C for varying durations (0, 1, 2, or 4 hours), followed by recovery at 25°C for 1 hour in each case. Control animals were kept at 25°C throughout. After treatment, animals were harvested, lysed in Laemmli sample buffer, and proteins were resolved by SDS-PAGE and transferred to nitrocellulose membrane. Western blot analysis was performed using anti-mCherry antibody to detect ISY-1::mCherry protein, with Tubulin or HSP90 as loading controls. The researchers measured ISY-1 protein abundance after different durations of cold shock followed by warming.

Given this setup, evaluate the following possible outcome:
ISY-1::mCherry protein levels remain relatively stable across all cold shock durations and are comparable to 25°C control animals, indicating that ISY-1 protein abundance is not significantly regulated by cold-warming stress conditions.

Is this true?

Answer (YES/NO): YES